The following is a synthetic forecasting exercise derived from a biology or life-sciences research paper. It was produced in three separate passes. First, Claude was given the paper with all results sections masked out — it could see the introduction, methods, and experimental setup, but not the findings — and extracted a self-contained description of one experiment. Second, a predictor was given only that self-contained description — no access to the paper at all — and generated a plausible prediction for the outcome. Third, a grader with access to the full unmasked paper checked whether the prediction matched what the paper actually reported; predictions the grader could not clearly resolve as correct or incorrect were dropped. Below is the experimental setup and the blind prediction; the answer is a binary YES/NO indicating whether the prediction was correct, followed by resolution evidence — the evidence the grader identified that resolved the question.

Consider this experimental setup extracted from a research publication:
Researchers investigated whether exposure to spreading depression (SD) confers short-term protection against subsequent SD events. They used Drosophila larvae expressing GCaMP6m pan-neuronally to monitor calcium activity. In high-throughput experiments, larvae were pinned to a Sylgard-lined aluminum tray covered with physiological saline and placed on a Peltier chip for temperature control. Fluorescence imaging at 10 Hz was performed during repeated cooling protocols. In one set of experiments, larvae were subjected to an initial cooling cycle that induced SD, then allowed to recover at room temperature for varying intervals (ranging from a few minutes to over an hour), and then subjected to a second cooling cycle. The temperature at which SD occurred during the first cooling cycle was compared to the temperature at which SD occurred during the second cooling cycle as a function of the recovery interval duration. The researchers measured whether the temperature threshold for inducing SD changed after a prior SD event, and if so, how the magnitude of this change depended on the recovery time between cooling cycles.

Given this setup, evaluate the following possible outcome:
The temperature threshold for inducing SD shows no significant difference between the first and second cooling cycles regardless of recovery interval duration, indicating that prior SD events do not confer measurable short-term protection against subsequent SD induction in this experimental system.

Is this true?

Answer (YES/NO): NO